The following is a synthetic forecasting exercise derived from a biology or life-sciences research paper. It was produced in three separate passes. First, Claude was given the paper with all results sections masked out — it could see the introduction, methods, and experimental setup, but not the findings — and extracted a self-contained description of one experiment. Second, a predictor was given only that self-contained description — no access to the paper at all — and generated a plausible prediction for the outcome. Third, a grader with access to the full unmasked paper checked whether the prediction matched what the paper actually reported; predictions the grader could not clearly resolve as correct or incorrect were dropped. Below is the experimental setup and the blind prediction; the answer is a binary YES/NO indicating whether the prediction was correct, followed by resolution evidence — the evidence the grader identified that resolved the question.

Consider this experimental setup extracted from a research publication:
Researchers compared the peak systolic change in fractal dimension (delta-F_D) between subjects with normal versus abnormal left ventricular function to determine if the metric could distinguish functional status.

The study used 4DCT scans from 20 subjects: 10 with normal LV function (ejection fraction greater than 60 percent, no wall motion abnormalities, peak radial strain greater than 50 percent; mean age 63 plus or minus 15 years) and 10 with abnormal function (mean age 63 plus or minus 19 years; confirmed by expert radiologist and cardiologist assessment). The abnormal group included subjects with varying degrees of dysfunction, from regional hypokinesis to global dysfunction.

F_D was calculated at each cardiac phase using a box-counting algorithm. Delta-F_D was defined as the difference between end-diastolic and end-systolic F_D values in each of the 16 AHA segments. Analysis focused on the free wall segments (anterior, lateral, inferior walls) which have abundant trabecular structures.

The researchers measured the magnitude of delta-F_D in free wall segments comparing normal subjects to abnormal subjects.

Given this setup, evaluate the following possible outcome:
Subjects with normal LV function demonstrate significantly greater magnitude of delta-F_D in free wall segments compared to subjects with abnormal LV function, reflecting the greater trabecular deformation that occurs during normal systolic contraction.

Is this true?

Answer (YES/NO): YES